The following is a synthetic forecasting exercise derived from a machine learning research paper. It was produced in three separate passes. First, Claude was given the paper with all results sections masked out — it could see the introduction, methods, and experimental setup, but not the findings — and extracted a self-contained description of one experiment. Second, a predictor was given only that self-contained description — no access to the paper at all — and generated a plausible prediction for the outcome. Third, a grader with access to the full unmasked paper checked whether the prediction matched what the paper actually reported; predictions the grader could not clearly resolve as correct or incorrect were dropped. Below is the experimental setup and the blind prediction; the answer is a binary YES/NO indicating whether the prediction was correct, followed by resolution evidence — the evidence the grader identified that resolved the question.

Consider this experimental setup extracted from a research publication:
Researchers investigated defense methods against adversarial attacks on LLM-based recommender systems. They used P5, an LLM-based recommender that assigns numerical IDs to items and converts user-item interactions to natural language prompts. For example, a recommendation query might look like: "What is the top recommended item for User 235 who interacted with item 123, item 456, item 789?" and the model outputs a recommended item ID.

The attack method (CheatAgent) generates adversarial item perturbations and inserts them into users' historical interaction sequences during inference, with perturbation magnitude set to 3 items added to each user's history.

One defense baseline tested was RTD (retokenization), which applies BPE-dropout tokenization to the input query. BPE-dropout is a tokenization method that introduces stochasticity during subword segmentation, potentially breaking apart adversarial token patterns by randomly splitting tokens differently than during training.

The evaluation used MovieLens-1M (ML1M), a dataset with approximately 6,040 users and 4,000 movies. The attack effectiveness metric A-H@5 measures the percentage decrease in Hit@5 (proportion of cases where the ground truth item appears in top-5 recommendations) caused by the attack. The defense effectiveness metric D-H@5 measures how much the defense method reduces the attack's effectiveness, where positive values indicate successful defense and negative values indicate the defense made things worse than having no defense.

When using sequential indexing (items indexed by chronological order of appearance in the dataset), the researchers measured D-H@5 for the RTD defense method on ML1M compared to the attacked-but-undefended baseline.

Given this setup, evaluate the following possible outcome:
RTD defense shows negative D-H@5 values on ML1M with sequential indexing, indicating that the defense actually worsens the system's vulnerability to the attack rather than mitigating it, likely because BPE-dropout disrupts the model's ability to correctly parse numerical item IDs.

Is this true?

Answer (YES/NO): YES